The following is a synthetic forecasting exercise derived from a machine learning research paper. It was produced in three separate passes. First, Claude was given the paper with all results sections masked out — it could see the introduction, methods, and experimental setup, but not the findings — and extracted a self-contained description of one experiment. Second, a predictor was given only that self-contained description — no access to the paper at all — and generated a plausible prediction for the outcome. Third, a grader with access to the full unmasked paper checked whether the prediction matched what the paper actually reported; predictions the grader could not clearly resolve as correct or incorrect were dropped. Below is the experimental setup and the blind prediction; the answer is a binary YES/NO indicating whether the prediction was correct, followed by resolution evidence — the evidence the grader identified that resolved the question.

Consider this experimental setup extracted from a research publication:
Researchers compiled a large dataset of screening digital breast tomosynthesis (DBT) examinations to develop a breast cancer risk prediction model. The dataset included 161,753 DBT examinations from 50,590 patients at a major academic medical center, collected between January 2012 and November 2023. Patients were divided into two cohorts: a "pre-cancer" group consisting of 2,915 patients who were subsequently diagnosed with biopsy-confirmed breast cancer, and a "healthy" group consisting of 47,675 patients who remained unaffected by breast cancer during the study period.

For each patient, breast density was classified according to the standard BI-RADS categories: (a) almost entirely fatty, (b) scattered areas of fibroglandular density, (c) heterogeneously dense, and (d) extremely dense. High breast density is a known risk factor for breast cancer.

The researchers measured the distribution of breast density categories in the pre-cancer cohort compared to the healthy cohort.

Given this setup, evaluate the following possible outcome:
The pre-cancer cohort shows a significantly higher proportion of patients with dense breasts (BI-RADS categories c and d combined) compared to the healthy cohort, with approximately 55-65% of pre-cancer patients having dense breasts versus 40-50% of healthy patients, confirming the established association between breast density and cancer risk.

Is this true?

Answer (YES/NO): NO